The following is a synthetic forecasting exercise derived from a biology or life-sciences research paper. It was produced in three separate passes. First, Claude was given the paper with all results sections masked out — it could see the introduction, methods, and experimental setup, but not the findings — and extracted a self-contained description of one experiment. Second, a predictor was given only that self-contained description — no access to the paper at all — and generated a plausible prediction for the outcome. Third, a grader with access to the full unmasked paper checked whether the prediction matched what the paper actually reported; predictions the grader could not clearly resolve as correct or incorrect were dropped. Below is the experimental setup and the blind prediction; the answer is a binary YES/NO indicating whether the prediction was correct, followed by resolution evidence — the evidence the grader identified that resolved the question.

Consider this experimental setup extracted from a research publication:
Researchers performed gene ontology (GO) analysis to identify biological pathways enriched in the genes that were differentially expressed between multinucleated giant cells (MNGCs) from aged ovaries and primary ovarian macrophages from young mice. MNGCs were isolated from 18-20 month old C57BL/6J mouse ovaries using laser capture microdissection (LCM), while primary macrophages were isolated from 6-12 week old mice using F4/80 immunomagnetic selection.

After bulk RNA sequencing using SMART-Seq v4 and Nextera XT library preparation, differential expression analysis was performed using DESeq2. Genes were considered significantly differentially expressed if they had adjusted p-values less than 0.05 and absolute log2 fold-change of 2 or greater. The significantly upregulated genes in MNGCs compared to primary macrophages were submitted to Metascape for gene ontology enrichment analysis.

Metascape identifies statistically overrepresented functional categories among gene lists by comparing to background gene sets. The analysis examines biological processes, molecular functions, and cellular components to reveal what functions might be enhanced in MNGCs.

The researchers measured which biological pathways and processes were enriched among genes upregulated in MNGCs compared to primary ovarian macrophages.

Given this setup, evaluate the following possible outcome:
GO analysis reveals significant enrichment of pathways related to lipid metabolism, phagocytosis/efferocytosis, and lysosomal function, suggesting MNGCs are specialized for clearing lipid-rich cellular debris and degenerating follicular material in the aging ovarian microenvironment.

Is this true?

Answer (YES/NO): YES